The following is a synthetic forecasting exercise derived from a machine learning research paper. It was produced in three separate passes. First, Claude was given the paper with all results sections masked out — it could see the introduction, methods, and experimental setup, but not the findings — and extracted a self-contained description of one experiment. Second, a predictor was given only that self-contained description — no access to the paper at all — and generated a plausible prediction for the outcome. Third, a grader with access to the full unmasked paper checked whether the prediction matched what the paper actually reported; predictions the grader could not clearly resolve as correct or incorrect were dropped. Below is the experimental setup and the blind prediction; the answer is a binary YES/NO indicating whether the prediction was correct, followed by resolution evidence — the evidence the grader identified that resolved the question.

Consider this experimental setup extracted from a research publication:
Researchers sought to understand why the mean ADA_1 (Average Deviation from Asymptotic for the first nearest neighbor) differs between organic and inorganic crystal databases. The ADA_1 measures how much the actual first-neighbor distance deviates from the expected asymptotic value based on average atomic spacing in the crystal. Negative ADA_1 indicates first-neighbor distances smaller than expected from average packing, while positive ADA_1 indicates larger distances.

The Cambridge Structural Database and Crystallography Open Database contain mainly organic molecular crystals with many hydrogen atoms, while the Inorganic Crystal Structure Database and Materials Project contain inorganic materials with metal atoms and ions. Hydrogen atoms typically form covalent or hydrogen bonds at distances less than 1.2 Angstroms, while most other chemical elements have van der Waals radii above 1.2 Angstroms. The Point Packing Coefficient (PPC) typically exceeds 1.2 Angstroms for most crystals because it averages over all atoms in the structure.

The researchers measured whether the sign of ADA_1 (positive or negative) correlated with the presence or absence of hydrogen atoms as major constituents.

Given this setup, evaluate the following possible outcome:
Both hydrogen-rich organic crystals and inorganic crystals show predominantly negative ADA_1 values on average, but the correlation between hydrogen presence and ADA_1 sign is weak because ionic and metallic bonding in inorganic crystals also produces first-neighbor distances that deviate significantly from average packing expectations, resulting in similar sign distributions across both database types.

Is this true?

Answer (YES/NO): NO